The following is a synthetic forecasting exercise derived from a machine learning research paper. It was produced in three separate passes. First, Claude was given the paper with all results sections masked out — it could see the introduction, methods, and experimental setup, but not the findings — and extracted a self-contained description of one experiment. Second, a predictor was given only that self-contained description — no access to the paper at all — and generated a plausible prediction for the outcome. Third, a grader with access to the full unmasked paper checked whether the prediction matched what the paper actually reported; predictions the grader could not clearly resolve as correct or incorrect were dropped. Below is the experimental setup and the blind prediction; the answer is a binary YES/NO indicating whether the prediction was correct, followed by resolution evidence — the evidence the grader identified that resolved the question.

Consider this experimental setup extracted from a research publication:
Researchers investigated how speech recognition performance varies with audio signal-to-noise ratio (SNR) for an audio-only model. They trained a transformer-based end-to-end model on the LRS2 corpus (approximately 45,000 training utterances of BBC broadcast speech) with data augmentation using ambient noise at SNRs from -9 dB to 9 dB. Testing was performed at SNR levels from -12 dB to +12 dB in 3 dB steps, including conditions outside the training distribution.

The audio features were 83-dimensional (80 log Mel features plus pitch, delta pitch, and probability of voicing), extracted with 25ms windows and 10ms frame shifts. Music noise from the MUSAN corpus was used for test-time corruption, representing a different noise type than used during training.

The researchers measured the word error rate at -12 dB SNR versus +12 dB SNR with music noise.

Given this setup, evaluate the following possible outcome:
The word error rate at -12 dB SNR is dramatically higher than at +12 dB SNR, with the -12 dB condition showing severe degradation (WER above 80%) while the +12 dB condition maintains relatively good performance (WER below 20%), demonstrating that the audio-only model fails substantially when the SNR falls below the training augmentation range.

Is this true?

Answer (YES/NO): NO